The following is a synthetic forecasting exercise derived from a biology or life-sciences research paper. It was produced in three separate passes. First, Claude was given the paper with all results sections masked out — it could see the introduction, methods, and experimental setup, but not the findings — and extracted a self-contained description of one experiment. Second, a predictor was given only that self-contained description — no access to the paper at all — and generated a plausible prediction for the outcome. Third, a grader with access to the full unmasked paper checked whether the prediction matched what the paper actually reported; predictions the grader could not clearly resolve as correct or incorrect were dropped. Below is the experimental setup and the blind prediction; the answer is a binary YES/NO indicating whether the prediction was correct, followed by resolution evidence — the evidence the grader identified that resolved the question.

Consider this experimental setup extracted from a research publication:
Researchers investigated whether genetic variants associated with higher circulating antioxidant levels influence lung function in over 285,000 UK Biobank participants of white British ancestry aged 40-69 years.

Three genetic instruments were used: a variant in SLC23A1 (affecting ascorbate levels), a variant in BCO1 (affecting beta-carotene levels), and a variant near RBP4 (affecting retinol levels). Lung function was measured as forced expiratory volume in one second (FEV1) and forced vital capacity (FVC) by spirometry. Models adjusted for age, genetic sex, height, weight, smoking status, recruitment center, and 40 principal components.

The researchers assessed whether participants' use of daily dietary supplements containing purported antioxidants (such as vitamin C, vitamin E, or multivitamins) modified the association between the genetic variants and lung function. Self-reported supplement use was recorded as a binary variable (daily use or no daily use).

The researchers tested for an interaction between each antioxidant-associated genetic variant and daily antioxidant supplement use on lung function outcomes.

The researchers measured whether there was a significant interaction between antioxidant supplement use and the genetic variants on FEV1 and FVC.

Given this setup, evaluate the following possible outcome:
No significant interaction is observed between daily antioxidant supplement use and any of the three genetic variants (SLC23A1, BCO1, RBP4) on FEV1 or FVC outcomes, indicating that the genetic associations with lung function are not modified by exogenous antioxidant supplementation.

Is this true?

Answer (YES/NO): YES